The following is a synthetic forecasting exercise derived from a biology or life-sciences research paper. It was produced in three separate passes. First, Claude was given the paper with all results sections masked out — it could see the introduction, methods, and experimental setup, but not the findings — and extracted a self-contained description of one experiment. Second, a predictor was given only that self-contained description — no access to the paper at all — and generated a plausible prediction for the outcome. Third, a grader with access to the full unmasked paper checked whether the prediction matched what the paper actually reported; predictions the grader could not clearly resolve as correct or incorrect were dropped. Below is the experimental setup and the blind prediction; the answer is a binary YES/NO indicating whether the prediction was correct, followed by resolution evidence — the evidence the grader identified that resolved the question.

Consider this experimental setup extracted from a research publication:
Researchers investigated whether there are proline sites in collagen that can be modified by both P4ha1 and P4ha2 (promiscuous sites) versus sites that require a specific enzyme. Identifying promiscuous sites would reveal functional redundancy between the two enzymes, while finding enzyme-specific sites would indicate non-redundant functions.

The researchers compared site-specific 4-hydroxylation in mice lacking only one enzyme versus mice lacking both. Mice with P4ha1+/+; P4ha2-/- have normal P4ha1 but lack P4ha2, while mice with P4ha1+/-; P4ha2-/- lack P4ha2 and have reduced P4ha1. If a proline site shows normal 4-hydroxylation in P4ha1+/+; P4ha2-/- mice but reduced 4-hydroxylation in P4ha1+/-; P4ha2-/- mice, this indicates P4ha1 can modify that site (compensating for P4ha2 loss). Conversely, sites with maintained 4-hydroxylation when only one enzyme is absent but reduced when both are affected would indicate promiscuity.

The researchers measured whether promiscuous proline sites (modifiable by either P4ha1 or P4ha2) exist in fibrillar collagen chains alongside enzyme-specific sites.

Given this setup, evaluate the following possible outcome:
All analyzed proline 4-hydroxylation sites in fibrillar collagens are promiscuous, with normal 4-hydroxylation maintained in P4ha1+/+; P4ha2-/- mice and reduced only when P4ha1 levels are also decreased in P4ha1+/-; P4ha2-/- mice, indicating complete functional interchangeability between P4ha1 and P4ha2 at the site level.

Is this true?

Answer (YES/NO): NO